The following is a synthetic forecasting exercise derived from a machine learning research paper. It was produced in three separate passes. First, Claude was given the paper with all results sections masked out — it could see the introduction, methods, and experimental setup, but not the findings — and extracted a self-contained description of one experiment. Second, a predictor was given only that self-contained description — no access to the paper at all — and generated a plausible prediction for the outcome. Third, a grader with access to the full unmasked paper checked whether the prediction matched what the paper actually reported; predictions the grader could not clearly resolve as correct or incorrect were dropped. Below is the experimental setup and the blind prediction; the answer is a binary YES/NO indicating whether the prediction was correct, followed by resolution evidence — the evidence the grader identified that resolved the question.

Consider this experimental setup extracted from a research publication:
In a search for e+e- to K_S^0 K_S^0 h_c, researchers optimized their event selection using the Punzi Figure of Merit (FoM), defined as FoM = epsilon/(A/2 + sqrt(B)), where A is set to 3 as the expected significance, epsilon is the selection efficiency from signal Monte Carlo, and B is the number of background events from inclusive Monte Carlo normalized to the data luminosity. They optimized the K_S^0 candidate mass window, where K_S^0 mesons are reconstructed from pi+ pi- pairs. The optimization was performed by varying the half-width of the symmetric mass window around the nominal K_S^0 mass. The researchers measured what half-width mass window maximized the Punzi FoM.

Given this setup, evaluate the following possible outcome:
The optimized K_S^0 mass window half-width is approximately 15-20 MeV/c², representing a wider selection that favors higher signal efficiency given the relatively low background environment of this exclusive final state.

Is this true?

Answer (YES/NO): NO